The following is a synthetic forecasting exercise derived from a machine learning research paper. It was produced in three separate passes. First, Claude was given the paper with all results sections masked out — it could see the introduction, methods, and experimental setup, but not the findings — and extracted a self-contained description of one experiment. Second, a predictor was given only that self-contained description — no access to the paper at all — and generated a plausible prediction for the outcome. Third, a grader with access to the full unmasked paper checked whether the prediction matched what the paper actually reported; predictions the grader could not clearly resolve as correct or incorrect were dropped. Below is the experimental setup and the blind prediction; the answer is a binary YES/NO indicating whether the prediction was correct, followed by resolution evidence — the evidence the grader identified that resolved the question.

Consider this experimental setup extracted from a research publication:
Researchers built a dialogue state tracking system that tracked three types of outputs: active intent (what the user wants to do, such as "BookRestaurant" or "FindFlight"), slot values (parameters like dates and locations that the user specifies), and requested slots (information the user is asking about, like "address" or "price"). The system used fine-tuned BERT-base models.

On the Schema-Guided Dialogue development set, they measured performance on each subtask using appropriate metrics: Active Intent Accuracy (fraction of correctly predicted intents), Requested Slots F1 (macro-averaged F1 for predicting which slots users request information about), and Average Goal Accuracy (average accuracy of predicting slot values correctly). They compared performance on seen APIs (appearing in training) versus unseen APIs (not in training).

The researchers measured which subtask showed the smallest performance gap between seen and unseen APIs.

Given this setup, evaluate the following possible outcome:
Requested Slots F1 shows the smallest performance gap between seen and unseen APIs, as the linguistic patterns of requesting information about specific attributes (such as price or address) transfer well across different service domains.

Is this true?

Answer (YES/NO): YES